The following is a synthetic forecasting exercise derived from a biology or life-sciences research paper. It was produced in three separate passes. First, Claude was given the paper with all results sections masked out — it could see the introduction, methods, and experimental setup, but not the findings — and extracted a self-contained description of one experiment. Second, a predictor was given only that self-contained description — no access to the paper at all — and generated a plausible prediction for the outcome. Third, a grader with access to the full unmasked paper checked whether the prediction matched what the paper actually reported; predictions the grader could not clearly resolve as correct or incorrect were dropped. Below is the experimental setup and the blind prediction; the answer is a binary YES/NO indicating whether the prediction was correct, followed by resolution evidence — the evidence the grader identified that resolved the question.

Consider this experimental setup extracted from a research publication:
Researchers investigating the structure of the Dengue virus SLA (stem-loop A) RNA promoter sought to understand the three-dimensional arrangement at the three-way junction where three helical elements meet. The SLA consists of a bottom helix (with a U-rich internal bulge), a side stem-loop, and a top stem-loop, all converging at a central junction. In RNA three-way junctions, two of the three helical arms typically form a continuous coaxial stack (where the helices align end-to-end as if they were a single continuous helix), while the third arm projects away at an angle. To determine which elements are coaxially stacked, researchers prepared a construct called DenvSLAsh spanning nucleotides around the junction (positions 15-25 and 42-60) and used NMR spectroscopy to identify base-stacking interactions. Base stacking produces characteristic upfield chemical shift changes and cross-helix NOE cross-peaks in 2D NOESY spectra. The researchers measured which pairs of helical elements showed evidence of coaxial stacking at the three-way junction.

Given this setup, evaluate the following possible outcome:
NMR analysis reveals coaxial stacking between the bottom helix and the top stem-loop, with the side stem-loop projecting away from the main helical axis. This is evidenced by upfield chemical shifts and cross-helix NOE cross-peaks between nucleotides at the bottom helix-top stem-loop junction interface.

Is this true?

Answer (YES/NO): NO